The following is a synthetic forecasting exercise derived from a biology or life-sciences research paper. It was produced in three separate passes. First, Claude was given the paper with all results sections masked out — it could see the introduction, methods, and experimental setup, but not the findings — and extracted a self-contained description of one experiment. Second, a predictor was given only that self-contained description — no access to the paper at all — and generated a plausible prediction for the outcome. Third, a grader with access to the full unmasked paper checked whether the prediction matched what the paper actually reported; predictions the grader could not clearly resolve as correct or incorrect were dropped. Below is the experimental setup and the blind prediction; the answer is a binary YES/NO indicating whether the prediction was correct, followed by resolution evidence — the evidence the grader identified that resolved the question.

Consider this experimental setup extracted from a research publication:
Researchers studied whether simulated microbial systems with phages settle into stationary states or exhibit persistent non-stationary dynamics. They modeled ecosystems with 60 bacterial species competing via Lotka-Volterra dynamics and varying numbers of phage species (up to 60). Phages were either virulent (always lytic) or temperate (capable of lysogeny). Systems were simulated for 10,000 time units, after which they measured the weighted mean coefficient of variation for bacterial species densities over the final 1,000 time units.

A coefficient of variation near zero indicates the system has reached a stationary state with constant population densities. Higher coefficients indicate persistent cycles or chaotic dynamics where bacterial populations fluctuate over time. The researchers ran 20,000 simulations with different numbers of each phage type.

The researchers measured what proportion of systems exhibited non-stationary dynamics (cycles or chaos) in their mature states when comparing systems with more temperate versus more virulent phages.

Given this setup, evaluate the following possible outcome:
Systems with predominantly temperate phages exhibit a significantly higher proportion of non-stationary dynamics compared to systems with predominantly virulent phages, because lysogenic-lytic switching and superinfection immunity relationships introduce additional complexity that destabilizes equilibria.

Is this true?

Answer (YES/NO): YES